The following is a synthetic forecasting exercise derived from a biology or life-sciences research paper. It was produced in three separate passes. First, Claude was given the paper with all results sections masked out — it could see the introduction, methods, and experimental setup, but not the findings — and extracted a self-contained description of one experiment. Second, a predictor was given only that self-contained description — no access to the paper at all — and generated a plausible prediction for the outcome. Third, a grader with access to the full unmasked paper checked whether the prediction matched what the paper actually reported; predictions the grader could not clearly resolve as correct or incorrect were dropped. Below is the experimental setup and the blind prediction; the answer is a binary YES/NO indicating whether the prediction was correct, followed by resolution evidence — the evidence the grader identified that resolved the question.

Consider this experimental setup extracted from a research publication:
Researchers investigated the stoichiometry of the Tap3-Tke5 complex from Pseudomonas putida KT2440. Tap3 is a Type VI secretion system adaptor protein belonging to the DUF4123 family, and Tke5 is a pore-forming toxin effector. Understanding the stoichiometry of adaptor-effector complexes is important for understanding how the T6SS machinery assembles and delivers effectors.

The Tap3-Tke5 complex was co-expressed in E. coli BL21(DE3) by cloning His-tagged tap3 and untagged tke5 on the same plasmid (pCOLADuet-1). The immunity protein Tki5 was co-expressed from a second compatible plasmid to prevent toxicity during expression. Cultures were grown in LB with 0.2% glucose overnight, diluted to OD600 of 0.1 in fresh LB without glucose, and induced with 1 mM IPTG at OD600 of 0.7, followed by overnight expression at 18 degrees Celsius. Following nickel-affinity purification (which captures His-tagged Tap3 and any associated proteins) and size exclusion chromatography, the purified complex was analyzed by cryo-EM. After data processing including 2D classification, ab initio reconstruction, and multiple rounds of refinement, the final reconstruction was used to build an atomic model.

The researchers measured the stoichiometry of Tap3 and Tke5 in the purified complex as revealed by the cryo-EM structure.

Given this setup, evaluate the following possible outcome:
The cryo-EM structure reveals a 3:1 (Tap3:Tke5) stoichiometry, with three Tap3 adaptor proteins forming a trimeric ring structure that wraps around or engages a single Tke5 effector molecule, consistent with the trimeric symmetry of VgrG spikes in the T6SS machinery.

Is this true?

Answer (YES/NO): NO